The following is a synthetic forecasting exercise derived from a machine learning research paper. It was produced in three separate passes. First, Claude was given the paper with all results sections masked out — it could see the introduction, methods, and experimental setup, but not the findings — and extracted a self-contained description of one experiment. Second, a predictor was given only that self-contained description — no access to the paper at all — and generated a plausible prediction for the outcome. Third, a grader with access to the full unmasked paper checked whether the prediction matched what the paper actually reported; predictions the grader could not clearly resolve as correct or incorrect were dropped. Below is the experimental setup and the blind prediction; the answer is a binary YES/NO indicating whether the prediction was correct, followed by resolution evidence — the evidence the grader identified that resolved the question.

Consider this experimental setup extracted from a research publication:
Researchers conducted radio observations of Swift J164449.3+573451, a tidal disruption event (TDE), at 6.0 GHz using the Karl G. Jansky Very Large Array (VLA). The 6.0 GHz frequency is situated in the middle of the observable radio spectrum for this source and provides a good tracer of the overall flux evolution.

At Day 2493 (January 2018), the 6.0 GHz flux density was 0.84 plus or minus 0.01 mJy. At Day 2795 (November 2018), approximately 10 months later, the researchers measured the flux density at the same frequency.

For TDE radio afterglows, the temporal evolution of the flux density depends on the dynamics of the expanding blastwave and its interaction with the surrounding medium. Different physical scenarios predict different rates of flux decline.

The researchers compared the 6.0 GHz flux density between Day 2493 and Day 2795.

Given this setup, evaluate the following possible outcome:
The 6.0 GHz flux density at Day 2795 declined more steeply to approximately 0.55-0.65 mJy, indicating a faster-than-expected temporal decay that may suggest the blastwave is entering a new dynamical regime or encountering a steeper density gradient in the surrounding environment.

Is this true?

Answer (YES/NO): NO